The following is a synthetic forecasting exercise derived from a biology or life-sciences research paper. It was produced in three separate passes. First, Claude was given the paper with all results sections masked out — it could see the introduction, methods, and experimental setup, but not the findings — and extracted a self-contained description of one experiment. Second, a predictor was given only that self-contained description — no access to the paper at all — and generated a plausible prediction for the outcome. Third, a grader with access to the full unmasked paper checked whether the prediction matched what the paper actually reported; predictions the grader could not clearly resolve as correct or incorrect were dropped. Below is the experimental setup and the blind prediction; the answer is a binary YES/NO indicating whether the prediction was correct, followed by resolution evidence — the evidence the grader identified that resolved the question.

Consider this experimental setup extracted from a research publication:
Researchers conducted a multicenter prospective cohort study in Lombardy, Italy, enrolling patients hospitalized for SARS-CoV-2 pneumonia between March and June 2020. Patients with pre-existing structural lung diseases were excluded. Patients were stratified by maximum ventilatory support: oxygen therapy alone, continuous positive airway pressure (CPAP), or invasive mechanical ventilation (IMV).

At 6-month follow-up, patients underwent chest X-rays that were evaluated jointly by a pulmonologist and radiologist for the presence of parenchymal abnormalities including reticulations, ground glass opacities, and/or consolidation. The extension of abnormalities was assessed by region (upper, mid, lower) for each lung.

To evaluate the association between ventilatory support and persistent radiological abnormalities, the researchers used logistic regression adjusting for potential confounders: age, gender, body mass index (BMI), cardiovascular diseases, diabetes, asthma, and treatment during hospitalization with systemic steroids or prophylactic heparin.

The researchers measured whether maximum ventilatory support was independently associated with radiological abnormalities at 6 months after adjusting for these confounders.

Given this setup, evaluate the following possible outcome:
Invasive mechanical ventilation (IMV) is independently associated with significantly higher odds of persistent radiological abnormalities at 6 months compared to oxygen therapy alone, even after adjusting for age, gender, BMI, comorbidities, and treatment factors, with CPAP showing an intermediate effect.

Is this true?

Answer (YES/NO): NO